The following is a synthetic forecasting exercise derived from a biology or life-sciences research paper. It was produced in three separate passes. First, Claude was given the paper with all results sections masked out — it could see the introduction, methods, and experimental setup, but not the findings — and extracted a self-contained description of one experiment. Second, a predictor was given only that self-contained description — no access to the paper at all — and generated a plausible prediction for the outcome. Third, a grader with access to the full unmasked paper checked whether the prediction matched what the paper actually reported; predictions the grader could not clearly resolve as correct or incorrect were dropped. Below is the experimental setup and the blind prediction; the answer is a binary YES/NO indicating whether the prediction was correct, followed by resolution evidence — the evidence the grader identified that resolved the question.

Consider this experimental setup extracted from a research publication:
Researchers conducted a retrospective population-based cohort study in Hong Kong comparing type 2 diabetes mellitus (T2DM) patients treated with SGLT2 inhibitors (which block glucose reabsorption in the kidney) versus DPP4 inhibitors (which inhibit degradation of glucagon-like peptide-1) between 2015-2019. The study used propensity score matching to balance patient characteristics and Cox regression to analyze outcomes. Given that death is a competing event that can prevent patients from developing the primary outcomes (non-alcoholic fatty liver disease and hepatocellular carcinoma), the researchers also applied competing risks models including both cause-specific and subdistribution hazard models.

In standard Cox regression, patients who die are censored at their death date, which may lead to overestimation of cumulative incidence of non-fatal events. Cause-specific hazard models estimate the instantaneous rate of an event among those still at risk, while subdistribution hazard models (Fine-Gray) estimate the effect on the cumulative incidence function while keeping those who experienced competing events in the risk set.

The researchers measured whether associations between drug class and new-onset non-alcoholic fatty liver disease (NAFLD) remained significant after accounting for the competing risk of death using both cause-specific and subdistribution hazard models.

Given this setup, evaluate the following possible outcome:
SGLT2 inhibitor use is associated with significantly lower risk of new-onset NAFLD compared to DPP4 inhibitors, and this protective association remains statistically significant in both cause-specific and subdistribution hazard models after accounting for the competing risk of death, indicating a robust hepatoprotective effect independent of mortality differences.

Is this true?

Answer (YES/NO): YES